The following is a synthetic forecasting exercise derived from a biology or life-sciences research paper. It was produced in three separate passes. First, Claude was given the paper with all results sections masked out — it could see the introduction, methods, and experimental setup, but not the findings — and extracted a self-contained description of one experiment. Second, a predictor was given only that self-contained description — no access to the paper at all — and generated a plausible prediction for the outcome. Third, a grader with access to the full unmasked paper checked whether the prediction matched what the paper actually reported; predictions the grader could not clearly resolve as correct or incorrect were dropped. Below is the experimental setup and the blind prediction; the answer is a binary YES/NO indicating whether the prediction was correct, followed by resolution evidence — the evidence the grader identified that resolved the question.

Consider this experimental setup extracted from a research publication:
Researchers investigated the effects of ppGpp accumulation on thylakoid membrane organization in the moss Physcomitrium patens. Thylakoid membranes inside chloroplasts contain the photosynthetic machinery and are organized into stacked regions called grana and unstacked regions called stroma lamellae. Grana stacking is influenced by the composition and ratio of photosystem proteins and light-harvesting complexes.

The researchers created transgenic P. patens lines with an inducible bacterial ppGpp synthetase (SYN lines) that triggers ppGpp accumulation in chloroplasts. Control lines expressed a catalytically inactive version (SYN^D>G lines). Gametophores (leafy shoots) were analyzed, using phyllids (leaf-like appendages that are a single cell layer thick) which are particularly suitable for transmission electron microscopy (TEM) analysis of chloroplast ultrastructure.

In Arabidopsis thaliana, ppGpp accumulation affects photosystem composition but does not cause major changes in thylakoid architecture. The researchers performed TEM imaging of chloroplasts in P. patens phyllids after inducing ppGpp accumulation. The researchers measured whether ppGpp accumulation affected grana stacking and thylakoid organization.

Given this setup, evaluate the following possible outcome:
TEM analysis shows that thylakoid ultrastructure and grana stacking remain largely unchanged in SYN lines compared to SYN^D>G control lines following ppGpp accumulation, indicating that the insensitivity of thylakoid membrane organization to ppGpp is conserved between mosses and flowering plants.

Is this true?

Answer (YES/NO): NO